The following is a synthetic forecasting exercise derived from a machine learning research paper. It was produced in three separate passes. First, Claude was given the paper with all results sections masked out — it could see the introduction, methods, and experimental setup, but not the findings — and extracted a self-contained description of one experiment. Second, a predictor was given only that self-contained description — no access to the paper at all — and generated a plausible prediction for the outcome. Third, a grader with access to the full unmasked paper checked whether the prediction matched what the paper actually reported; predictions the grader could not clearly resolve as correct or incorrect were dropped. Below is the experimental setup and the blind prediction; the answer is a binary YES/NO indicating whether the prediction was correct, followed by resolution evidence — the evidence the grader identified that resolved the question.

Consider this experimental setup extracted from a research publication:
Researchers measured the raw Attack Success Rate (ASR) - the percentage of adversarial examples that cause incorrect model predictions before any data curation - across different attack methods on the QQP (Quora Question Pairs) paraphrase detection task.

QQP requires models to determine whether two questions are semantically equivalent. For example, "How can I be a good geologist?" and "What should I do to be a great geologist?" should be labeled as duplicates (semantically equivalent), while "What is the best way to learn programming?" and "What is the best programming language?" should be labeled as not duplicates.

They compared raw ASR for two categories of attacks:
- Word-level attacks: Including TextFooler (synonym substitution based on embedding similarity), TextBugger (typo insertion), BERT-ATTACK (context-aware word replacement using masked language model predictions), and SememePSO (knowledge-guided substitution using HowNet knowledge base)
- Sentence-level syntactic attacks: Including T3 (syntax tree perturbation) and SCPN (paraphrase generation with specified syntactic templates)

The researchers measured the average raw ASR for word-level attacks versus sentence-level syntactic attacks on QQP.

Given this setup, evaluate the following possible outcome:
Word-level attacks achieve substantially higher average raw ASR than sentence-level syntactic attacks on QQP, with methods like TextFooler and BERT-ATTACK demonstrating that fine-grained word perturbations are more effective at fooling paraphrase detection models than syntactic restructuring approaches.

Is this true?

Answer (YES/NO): NO